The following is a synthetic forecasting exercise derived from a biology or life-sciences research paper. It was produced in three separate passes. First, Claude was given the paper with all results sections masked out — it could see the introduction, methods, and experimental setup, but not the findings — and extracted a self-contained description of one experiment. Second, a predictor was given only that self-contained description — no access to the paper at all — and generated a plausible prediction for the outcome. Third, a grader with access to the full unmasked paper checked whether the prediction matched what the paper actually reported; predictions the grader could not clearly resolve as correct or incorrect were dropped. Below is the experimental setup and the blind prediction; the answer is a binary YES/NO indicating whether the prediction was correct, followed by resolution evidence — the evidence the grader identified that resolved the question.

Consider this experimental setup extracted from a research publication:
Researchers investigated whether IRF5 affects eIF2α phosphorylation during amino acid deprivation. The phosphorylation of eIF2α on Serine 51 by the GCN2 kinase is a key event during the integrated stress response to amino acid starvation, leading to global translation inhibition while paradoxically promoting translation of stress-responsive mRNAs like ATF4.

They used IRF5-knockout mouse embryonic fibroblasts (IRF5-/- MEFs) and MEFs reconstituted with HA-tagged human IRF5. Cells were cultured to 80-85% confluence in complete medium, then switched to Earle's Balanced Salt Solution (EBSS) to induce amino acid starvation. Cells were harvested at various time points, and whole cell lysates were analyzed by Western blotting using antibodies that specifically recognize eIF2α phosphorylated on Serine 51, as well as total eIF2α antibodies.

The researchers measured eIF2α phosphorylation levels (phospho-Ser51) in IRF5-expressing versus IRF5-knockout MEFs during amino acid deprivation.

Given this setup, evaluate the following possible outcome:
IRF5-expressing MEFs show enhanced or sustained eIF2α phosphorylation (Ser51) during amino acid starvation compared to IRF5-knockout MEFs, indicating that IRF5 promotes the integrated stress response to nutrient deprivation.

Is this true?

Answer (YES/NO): NO